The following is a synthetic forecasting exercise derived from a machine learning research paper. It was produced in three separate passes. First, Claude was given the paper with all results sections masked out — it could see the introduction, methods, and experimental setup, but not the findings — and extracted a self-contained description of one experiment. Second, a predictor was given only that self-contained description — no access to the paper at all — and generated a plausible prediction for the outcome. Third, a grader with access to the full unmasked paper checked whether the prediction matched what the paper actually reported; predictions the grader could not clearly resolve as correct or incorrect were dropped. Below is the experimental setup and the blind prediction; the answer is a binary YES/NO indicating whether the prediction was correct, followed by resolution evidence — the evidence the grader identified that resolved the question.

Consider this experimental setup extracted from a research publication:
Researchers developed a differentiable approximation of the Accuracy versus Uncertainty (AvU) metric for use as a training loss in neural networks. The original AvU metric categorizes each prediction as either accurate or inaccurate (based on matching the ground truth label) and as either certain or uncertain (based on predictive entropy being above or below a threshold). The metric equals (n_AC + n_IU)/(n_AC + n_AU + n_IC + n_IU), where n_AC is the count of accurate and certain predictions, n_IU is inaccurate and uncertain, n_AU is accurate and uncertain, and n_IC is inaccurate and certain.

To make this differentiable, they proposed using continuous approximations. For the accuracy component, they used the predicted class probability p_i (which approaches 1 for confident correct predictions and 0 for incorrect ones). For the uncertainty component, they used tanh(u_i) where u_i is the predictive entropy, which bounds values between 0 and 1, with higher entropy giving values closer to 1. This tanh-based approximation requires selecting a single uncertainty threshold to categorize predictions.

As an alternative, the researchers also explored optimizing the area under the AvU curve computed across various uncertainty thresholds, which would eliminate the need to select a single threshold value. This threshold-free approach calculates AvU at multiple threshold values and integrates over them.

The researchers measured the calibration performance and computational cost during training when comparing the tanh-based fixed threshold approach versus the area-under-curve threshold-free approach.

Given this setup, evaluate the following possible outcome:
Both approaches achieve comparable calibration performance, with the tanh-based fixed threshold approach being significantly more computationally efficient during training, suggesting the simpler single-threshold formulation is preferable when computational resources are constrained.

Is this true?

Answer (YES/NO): YES